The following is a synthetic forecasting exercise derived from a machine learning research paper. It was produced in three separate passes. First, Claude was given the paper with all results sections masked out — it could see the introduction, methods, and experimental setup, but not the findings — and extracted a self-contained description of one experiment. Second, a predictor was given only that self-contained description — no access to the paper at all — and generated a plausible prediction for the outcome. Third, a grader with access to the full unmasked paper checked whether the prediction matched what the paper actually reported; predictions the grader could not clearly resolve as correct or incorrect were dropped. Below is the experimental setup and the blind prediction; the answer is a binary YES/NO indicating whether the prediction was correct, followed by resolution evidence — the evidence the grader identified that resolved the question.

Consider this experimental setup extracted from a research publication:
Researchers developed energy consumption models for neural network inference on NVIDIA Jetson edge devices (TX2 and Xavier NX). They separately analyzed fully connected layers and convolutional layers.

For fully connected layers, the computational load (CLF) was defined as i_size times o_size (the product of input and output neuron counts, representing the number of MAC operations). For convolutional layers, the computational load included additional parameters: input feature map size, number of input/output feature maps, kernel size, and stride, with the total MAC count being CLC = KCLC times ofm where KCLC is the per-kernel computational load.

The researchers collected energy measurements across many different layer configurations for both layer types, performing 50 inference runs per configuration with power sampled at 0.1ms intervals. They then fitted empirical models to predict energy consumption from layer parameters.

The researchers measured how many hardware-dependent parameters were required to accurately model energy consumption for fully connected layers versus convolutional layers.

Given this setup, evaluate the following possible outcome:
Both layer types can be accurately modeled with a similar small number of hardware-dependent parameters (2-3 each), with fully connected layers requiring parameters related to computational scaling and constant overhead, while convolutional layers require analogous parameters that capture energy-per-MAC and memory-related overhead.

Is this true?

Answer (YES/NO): NO